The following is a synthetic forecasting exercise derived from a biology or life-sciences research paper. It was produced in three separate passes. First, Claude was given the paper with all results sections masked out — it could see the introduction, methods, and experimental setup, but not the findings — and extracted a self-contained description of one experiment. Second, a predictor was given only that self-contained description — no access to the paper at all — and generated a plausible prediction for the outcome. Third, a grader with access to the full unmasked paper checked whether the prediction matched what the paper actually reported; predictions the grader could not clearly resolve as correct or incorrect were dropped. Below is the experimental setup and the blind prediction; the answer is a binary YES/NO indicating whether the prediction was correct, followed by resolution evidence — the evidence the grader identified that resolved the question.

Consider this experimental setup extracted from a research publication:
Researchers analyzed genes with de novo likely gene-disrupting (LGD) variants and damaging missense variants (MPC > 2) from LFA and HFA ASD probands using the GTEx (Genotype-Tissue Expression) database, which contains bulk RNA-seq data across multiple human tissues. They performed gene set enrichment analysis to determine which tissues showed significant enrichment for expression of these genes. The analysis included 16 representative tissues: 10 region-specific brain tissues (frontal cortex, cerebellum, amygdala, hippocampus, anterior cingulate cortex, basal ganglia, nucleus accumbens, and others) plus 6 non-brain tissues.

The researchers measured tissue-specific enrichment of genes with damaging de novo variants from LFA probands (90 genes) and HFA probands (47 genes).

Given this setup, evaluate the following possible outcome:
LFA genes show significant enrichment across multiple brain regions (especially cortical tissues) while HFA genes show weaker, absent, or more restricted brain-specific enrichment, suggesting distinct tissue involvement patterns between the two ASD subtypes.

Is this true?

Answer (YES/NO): YES